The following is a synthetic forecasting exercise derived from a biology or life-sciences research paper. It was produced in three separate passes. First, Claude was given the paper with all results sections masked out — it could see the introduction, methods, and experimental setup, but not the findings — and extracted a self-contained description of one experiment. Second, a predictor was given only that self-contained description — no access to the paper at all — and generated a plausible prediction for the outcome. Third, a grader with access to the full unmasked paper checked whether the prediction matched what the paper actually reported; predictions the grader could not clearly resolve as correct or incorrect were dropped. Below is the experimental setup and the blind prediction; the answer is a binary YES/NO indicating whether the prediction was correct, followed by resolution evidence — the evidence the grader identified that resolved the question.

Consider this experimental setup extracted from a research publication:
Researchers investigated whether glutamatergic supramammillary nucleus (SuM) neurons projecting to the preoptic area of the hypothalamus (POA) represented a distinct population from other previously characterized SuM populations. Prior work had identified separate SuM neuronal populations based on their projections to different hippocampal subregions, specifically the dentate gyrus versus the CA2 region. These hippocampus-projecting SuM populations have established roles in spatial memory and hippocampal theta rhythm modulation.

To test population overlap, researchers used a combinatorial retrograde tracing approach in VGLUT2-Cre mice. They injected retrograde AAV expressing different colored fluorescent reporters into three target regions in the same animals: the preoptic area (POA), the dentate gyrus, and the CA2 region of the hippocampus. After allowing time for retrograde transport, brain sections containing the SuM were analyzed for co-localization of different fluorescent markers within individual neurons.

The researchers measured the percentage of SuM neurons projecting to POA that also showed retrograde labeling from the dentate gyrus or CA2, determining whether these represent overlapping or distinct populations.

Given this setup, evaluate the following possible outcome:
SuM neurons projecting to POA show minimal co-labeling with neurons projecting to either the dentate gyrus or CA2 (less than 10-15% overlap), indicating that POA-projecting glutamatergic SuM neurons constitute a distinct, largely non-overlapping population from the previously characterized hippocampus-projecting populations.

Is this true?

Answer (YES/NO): NO